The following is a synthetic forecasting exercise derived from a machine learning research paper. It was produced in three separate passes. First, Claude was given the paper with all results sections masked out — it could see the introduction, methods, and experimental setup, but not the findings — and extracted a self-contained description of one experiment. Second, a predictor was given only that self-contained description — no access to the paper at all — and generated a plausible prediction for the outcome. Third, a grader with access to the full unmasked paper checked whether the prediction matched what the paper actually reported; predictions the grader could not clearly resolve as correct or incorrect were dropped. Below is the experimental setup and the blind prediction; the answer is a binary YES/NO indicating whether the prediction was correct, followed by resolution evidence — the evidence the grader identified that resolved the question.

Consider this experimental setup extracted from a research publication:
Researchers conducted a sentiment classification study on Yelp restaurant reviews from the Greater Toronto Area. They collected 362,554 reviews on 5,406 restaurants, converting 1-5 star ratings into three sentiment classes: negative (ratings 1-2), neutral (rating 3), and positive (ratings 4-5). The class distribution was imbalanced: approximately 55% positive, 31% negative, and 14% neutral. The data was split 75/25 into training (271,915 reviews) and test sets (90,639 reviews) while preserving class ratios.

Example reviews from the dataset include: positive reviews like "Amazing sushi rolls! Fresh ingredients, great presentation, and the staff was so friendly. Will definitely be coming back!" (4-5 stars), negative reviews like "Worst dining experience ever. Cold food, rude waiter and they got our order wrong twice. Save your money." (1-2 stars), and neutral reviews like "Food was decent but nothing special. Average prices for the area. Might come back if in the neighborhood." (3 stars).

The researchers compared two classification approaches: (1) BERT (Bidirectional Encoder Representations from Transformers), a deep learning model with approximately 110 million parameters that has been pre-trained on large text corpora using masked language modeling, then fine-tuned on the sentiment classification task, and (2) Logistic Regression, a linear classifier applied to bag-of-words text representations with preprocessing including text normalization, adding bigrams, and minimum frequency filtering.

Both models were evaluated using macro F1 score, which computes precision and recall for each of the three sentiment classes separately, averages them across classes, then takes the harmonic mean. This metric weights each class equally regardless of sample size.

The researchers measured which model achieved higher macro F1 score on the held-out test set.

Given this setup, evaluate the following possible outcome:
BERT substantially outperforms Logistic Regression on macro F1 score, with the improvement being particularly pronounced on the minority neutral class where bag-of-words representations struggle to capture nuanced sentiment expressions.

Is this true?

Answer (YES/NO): NO